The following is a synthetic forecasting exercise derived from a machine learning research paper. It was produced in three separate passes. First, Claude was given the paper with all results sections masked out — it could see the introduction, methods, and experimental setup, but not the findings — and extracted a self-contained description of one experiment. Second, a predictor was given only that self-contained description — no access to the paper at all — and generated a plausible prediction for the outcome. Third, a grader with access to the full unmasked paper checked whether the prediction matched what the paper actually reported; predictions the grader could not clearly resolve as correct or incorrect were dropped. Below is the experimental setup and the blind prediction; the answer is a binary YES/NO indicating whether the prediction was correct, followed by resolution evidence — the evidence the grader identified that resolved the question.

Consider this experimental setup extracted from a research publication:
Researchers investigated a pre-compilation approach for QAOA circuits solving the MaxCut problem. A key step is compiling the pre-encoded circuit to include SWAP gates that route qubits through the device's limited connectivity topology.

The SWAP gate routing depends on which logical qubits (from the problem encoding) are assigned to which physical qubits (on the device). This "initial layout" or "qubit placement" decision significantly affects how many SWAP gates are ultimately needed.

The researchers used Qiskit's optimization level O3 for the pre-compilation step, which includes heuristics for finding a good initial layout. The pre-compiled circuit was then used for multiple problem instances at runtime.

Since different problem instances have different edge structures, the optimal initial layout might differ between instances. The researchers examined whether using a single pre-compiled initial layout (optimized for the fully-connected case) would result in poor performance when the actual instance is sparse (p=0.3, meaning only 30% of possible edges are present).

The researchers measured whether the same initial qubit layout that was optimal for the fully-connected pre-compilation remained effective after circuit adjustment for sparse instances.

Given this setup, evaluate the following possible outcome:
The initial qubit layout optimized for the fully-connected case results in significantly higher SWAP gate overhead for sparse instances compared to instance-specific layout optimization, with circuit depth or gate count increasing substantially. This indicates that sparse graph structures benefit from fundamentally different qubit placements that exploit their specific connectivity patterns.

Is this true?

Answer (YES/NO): NO